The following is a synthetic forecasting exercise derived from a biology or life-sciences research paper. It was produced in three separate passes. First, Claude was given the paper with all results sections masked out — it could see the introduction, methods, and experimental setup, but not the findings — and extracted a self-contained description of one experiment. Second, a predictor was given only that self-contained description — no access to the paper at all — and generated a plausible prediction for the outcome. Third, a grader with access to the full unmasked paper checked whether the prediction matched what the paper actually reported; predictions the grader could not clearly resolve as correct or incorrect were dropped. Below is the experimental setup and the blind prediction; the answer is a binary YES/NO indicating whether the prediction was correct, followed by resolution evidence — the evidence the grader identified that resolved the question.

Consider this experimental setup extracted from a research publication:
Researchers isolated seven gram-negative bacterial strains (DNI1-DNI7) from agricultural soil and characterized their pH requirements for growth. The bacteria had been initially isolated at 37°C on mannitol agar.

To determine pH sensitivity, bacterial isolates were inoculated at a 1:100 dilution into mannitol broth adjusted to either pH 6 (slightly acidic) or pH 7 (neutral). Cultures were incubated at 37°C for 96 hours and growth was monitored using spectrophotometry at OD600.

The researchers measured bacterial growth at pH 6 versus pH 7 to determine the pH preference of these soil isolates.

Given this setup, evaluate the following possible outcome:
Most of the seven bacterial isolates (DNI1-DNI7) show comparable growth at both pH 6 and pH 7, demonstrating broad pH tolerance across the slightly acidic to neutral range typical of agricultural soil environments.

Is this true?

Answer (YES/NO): NO